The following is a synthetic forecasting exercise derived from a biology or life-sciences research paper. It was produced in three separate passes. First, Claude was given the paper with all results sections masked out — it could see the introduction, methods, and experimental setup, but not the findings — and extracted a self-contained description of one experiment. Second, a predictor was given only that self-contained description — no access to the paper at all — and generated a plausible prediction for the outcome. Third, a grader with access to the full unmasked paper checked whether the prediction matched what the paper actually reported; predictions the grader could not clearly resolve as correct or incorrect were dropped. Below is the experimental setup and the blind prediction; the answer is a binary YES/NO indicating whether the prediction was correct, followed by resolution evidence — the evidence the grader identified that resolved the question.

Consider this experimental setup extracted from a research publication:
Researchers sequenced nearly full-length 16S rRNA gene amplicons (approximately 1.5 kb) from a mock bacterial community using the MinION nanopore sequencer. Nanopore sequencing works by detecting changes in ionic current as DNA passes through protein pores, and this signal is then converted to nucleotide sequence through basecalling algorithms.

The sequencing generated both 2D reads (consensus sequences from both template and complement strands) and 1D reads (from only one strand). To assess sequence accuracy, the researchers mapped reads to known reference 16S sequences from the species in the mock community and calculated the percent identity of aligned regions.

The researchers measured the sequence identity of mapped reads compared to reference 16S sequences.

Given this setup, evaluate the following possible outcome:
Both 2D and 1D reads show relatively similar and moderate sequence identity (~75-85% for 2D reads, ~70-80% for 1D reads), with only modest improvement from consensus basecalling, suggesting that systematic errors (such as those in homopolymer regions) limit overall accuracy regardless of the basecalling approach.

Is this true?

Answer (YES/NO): NO